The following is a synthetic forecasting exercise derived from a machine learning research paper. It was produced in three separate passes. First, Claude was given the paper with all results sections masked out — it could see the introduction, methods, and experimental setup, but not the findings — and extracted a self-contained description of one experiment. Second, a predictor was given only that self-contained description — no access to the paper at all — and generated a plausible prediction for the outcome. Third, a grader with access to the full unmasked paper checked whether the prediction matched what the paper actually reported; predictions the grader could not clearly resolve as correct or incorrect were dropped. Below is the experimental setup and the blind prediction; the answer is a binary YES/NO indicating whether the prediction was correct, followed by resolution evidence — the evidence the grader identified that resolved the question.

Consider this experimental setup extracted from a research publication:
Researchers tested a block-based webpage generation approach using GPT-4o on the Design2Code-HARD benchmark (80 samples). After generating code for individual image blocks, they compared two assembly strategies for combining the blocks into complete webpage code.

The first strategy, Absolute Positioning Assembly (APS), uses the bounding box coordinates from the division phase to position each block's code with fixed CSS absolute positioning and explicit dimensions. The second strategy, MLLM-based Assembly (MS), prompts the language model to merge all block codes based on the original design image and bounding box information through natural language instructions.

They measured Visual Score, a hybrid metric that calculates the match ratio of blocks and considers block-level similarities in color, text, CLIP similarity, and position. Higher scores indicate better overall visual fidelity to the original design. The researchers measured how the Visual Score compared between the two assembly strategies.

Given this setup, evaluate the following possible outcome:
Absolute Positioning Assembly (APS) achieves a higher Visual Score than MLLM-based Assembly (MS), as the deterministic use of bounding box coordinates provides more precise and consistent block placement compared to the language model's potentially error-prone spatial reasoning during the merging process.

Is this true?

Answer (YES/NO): NO